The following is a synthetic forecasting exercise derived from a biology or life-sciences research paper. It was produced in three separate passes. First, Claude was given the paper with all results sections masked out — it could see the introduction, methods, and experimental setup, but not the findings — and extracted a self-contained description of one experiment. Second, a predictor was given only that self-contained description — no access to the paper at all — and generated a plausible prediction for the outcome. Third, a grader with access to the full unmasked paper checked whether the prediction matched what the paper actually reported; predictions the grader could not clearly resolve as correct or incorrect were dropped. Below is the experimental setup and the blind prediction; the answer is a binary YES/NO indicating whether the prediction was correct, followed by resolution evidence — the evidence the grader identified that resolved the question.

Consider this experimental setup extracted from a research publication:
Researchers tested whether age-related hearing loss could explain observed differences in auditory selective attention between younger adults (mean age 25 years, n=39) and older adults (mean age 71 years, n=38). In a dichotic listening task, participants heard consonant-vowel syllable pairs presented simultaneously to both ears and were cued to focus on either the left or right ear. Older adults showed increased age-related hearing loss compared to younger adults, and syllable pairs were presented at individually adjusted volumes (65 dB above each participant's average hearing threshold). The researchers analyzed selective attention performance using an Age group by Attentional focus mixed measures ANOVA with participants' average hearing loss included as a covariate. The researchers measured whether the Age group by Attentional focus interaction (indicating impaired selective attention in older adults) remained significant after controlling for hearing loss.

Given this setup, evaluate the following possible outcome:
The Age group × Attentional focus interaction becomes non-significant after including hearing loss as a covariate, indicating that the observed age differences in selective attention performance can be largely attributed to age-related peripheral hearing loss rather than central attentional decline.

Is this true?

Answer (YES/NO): NO